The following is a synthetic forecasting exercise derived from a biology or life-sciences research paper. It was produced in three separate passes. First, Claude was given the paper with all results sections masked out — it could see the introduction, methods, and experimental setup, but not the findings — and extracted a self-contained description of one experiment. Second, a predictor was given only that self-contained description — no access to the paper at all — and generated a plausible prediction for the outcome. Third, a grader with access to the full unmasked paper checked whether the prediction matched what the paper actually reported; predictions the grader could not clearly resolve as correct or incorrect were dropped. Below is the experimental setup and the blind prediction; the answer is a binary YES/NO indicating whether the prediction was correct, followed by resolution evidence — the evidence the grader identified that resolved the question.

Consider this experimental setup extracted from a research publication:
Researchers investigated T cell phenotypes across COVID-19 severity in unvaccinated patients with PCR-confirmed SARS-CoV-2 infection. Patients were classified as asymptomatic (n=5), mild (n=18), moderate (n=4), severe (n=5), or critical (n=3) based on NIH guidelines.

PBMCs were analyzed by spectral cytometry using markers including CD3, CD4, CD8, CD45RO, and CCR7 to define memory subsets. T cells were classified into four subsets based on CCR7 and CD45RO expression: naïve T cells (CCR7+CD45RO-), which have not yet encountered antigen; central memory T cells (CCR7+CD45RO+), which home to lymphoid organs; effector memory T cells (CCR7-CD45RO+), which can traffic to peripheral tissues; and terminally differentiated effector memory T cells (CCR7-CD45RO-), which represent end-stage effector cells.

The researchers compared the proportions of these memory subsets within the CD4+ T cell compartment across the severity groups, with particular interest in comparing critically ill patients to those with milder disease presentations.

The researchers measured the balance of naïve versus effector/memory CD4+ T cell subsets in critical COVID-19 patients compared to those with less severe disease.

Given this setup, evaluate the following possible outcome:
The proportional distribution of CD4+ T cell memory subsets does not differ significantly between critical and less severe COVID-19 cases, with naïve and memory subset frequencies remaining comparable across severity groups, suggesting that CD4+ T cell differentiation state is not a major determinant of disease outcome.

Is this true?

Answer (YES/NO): NO